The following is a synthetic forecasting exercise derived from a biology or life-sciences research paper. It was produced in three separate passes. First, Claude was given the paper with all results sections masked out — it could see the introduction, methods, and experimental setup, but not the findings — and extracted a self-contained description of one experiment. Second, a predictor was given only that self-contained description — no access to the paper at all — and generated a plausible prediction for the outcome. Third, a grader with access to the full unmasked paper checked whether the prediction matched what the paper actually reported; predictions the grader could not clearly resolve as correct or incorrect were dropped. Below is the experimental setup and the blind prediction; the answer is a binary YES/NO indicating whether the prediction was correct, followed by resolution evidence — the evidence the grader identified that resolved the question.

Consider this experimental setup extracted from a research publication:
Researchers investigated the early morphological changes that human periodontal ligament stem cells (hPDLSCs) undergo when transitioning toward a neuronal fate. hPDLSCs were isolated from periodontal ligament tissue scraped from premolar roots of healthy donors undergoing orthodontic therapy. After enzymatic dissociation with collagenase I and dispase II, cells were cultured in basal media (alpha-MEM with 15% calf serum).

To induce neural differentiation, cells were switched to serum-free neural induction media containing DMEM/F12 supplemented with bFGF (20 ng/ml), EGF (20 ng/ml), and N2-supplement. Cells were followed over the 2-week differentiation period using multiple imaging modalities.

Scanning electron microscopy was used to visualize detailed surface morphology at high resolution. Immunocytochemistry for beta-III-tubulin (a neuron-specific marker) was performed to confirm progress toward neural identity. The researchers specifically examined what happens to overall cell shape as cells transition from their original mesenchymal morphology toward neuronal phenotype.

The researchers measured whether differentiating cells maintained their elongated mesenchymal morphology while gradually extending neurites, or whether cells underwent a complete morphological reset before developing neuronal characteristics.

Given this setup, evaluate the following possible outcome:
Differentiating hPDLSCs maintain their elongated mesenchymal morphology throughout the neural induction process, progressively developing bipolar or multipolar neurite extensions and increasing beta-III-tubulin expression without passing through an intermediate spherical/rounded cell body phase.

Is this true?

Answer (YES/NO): NO